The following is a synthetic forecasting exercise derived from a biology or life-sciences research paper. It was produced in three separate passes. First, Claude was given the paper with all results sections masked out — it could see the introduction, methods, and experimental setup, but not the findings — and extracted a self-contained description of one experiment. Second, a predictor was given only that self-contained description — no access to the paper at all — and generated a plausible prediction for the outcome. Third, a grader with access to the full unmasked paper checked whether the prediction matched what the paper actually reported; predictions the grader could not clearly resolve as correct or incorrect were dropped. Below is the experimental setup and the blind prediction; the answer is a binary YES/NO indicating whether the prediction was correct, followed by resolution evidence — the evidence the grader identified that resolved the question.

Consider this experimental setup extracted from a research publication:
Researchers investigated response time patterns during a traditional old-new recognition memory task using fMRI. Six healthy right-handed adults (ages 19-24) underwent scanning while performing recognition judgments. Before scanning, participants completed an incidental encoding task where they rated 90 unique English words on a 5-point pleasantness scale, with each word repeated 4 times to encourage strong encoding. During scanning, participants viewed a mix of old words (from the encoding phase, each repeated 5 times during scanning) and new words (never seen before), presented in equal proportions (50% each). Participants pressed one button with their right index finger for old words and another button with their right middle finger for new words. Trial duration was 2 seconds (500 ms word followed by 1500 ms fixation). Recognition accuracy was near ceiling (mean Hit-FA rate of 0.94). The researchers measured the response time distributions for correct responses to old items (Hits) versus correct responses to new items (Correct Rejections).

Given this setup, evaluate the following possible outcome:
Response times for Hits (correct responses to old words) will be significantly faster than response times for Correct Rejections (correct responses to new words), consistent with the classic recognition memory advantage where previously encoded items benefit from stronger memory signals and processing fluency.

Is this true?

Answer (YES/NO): YES